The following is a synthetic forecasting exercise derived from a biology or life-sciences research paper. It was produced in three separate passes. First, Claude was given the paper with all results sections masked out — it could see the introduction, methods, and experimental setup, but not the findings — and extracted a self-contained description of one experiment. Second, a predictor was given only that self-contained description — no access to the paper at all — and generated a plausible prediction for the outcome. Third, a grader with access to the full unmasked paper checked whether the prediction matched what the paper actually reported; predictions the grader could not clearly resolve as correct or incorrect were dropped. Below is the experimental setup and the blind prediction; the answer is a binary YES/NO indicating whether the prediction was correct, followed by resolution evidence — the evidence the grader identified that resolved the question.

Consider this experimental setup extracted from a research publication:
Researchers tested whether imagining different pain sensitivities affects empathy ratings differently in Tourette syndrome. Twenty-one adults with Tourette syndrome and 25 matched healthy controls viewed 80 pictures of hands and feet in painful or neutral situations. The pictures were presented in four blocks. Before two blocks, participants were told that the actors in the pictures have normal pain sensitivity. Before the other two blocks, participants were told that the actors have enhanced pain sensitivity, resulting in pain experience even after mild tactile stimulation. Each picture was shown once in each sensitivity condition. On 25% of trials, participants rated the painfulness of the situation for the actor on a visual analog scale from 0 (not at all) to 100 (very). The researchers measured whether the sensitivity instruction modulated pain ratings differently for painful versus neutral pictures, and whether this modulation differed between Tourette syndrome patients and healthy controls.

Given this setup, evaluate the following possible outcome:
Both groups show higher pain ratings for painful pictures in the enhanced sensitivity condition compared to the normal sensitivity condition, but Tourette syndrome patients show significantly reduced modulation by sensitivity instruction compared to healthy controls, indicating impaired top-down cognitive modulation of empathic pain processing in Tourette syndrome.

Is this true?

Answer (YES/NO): NO